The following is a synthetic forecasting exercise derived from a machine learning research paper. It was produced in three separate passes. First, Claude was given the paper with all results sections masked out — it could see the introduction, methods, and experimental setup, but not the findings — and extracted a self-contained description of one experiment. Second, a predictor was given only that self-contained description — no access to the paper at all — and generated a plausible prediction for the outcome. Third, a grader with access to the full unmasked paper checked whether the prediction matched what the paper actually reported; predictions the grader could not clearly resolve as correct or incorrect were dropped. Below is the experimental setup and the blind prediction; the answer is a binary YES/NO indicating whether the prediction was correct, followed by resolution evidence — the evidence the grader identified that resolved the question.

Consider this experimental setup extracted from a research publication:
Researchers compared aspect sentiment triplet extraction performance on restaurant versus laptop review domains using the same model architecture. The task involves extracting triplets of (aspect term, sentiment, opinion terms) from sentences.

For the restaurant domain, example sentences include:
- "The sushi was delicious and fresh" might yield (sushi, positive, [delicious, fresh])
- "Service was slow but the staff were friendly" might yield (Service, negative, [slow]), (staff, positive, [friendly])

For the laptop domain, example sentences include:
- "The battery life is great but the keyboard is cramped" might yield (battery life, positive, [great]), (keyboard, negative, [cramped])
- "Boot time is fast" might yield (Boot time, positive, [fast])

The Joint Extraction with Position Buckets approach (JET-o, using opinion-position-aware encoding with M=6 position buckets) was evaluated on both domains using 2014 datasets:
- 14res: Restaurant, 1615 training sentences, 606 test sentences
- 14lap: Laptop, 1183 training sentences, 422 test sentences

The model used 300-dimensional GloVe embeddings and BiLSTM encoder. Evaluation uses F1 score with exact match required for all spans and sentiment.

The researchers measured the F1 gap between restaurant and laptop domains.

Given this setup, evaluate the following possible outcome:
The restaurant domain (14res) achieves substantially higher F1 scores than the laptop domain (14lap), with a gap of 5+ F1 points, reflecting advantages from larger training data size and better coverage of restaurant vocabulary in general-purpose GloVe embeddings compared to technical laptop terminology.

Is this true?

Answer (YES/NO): YES